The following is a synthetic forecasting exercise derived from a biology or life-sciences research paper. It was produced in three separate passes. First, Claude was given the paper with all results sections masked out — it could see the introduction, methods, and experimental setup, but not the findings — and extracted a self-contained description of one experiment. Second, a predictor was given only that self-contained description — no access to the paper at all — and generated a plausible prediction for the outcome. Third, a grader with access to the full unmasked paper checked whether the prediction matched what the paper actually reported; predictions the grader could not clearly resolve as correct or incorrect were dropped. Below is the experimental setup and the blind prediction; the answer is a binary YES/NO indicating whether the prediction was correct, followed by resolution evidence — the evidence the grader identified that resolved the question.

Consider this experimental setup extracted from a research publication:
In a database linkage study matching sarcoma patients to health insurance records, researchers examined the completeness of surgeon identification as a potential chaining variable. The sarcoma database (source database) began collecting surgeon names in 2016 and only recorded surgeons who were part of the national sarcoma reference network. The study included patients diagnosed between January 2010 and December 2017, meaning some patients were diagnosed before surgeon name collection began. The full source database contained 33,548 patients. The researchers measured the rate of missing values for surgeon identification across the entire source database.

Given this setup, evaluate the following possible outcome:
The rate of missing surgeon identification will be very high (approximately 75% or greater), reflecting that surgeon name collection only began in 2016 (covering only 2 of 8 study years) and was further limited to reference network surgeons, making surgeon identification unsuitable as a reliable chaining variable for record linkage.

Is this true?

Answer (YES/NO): YES